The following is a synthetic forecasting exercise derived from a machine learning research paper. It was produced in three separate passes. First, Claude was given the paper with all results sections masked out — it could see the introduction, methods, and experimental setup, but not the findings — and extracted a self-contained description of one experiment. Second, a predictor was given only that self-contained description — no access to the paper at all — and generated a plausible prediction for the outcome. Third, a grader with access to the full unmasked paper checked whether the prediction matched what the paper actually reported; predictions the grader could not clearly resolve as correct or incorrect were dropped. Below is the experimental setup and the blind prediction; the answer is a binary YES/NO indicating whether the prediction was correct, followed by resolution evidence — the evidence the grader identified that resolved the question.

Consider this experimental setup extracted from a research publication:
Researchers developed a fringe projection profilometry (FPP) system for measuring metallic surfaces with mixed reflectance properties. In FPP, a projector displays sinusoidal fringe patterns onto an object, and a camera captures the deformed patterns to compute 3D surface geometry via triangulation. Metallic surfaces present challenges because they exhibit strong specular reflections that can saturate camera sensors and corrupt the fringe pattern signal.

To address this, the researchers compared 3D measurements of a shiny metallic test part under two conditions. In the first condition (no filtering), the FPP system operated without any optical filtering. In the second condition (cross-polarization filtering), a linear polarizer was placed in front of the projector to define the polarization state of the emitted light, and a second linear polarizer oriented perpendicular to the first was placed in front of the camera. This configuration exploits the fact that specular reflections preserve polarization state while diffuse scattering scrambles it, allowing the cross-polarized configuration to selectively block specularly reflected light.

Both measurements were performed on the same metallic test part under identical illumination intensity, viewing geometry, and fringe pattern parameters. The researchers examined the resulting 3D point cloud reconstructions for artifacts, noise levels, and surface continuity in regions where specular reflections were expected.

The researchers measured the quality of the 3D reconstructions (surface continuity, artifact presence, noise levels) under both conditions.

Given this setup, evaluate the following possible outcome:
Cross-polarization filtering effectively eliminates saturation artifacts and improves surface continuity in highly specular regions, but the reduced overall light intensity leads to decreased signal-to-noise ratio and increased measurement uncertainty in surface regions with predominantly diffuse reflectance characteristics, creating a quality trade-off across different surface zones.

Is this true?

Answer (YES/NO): NO